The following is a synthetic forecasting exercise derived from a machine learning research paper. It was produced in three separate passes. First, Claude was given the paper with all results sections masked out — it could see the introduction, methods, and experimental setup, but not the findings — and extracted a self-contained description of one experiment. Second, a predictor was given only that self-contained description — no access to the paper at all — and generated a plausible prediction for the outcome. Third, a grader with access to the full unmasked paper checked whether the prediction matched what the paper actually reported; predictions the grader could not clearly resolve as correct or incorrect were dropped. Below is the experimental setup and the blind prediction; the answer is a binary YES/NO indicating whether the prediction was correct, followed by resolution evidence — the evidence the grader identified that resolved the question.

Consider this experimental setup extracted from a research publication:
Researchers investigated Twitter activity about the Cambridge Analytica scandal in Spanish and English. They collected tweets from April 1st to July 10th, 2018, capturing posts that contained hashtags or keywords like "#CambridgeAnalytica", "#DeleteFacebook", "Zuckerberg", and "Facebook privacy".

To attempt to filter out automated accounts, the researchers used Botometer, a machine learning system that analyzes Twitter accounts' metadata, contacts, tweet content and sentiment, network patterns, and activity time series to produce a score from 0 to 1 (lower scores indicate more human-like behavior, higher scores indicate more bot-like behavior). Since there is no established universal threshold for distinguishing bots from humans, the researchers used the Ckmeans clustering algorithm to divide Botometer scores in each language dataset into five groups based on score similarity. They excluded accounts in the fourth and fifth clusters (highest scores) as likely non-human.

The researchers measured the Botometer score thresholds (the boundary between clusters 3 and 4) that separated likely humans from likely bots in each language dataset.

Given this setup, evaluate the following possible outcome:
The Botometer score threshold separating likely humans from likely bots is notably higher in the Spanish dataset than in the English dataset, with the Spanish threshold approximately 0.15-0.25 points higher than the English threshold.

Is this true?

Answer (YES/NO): NO